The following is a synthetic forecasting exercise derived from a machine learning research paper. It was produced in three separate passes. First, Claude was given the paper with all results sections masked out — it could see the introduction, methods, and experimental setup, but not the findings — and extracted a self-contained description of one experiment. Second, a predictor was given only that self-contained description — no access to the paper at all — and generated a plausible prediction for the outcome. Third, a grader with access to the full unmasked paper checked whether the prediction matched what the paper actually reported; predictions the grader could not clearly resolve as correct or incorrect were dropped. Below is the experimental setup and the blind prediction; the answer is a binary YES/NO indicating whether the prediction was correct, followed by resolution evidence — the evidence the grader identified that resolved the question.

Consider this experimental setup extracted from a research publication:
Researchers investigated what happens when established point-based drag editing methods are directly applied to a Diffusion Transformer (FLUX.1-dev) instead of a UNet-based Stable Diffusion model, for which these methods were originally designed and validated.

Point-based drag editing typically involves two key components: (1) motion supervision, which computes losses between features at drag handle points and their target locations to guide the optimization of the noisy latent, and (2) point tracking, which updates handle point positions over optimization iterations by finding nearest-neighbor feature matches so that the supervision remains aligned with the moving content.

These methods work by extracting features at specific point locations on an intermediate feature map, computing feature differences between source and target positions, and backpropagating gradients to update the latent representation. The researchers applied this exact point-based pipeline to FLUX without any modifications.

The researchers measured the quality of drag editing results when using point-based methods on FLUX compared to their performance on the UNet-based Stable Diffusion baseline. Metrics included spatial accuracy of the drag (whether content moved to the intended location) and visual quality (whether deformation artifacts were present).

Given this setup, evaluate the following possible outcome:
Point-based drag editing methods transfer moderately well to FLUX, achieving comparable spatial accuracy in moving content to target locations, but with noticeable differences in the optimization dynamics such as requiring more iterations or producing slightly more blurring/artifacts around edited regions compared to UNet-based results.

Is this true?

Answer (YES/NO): NO